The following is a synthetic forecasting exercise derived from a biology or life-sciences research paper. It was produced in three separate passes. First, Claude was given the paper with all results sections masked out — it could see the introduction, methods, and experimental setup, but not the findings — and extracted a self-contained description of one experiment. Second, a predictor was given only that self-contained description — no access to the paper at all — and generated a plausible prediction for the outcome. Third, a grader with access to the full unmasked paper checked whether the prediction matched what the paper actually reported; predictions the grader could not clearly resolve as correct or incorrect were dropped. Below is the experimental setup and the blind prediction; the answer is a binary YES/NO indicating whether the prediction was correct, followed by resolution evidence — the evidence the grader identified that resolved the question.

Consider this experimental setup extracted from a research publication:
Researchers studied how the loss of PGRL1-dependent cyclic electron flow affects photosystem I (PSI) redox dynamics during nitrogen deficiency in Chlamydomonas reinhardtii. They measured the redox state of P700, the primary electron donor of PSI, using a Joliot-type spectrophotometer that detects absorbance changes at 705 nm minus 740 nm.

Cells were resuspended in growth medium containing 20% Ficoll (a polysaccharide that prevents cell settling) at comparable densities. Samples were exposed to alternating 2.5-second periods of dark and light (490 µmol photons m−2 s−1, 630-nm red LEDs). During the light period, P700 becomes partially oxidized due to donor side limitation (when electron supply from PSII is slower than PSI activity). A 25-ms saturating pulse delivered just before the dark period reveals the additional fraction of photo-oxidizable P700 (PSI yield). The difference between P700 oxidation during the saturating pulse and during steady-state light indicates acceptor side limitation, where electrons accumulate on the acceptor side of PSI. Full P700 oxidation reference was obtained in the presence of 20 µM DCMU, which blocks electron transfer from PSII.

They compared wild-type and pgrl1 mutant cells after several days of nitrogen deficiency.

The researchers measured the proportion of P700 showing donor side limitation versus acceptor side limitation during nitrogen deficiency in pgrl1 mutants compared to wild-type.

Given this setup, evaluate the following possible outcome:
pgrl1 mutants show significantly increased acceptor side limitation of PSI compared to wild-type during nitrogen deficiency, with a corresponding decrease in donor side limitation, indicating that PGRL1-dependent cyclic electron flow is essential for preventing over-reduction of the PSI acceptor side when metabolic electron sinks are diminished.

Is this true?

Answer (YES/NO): YES